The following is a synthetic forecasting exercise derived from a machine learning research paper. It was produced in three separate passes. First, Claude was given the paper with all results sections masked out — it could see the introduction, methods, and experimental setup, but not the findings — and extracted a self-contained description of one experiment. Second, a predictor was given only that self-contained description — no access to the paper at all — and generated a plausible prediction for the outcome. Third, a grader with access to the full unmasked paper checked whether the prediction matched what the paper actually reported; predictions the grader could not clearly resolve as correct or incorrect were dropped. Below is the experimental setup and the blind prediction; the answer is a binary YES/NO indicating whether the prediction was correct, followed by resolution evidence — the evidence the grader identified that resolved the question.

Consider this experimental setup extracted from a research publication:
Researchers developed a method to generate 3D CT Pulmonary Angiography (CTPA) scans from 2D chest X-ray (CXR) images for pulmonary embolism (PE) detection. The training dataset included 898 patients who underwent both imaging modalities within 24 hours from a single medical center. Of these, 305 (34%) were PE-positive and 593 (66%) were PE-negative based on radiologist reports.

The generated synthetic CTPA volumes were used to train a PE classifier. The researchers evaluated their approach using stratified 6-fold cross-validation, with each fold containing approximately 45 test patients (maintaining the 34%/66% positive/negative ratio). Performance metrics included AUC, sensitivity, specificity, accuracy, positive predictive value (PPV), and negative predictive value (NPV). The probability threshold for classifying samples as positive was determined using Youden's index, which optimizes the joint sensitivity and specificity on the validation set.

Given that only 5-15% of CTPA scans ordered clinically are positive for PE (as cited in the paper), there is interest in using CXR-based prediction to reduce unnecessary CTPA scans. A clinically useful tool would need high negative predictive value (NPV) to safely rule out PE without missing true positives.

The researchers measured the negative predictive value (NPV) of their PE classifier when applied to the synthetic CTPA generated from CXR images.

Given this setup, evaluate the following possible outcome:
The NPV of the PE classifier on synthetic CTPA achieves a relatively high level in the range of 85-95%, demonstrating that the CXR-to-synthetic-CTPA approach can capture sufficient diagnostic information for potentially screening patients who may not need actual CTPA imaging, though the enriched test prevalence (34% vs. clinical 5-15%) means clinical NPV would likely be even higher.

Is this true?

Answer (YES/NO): YES